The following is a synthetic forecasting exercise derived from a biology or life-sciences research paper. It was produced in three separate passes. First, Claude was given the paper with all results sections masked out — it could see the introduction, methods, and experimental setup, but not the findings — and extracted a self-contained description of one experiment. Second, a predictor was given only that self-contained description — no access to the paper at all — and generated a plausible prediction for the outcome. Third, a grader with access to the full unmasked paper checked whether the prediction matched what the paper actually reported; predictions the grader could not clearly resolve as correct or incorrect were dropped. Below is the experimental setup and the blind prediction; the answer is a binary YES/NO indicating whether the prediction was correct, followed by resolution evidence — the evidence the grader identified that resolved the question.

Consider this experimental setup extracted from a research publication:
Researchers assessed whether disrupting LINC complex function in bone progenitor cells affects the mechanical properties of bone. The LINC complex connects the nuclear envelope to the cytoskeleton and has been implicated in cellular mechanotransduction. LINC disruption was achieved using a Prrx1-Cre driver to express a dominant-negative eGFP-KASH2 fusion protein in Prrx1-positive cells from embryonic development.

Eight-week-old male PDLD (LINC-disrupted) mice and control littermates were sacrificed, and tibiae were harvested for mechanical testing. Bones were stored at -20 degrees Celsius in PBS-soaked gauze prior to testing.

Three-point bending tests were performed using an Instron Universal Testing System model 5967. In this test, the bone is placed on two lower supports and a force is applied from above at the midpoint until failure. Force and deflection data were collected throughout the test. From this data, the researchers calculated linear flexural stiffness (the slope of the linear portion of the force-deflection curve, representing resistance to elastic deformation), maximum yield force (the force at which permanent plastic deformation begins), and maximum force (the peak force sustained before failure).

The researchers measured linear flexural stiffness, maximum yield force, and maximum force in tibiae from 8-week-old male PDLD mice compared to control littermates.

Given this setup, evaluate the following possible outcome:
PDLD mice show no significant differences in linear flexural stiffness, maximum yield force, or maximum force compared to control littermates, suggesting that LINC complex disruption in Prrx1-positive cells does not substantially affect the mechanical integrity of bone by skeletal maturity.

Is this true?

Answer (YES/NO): YES